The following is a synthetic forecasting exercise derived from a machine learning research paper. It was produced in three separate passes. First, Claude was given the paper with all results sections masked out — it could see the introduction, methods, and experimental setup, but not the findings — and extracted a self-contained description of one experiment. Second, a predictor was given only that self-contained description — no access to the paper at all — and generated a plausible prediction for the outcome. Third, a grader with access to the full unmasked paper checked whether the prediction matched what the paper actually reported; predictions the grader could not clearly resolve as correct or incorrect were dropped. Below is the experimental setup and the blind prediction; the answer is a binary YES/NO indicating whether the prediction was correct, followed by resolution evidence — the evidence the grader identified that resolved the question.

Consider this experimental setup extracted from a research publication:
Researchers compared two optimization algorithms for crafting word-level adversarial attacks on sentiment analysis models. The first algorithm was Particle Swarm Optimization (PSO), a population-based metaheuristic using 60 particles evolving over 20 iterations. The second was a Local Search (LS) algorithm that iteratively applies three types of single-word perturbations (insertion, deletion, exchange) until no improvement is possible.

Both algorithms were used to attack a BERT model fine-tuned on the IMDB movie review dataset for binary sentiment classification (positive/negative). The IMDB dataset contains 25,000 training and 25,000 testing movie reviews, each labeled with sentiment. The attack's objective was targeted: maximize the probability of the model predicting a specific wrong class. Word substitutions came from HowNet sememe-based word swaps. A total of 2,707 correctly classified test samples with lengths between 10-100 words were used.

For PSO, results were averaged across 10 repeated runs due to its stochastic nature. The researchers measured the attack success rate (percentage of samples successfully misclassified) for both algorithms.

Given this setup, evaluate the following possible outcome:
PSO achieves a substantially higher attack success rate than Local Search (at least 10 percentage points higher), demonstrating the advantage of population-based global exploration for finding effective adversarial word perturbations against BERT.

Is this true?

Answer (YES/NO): NO